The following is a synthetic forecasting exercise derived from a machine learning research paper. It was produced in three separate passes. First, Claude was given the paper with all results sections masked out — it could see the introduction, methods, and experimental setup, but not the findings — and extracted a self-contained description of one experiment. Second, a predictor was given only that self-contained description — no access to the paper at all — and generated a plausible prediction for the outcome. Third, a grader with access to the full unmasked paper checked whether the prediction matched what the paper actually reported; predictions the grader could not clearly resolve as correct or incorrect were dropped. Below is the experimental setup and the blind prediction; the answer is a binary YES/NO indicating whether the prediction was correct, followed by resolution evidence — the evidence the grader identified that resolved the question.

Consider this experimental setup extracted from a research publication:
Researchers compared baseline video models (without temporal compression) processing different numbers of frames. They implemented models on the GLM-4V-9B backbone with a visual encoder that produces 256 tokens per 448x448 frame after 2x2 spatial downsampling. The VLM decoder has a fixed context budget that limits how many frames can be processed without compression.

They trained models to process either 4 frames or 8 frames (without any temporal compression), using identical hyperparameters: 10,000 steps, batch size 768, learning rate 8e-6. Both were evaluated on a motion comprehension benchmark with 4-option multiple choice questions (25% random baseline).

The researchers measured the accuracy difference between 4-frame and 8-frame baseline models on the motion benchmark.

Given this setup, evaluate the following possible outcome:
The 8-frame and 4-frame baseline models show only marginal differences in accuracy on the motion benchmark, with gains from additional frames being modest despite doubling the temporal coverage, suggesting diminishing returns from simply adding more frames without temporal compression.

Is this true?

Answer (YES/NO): YES